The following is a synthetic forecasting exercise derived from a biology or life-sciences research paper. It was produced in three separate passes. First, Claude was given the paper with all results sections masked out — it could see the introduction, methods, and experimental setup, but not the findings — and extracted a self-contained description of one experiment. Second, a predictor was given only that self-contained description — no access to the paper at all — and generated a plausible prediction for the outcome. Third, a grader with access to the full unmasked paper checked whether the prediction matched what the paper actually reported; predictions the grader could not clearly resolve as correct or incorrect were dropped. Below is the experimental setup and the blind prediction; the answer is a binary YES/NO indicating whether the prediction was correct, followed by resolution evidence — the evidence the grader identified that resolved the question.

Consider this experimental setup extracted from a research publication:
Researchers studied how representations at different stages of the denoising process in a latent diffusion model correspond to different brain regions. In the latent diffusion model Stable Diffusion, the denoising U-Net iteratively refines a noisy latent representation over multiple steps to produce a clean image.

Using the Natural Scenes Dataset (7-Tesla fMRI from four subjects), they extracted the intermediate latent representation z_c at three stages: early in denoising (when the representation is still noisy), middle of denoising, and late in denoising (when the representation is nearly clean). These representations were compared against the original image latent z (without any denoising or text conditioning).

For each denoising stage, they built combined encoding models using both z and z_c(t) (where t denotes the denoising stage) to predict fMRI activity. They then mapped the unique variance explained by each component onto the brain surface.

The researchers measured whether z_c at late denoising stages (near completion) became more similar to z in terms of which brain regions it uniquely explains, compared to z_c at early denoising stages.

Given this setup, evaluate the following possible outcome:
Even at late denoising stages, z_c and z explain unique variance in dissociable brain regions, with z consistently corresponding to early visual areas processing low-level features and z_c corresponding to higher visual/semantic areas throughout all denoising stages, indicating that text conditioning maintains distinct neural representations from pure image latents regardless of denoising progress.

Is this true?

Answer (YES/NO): NO